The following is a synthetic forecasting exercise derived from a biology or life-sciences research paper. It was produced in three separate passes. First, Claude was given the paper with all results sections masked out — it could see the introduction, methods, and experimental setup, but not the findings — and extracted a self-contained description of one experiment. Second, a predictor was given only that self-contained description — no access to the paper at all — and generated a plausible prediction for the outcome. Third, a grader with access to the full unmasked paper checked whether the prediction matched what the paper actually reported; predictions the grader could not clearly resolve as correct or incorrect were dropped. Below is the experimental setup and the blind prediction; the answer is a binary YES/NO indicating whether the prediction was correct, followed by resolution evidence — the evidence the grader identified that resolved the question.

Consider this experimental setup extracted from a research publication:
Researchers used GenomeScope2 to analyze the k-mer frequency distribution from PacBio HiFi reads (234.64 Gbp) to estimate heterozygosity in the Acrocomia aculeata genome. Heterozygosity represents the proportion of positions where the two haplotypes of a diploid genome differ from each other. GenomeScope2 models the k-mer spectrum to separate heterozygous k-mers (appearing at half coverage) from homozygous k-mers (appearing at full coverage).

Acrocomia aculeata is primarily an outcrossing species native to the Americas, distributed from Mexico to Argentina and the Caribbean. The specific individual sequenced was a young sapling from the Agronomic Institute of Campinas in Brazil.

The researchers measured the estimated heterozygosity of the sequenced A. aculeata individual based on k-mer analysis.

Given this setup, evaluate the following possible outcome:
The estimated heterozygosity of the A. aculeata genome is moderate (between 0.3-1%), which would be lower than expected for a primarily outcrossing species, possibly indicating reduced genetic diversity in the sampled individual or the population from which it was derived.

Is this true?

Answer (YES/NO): YES